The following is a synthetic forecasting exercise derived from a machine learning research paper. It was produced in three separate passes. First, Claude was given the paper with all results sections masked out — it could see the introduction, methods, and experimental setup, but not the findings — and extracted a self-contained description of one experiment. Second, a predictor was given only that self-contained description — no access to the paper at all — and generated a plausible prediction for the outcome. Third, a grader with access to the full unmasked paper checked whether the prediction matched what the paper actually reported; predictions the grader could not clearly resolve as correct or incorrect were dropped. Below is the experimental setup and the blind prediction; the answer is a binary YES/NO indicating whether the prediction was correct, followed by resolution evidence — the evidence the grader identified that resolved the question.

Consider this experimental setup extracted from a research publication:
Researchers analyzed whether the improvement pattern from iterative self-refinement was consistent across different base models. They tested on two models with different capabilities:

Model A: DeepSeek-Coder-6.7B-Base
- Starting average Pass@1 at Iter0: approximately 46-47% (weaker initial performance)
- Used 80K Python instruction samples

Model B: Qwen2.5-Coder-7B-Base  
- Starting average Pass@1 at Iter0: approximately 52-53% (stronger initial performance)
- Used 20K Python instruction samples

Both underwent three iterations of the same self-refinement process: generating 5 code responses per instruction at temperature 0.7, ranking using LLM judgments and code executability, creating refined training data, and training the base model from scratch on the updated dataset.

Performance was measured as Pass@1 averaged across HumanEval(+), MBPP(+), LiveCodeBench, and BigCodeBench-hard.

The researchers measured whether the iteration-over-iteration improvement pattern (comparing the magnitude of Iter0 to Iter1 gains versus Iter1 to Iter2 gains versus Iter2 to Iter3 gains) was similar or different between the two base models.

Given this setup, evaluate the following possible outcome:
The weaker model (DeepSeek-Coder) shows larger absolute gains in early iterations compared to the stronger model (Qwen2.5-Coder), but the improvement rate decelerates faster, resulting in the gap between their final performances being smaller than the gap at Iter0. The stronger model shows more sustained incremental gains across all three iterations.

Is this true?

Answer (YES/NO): NO